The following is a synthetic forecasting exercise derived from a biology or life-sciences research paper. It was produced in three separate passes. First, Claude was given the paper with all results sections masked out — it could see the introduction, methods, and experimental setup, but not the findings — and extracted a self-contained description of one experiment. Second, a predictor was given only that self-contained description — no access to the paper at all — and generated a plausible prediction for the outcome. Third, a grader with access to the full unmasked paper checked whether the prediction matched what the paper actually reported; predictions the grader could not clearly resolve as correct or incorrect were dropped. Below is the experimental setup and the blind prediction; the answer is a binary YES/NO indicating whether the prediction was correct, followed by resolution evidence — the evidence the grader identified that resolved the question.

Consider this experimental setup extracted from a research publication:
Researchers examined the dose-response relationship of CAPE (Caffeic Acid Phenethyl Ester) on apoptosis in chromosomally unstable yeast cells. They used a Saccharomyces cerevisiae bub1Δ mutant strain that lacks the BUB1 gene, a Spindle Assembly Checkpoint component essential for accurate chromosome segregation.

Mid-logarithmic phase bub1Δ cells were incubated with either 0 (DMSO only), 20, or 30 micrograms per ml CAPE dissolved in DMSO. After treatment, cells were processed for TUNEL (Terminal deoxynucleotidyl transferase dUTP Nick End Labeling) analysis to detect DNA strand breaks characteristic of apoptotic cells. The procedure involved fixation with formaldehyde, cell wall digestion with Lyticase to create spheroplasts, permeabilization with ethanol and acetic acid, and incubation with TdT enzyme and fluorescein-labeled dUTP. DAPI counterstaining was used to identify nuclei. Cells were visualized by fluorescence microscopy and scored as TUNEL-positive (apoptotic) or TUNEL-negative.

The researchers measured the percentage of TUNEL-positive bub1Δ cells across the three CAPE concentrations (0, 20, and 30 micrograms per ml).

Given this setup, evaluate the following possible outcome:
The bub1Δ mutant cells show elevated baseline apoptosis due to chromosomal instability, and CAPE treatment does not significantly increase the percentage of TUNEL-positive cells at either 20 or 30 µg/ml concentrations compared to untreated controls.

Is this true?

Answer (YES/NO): NO